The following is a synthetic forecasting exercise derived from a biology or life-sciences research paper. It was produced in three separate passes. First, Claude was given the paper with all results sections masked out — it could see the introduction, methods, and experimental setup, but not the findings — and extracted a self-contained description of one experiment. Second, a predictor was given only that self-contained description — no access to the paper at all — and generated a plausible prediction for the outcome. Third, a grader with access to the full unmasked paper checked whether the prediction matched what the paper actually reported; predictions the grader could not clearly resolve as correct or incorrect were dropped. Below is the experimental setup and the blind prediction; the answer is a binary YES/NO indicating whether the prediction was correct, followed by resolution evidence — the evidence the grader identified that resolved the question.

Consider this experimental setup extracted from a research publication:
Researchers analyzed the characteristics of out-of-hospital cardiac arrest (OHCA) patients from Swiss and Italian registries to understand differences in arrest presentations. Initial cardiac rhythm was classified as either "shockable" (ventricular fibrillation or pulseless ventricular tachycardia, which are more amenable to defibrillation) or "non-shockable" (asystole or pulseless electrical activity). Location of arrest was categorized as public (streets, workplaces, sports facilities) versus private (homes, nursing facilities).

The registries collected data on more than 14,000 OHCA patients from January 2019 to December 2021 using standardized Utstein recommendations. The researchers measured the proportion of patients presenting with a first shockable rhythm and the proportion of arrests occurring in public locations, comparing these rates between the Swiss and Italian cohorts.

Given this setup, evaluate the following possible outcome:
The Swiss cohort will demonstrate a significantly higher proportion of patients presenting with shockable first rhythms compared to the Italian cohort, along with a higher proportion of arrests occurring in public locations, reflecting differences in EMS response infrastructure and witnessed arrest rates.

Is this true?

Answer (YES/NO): YES